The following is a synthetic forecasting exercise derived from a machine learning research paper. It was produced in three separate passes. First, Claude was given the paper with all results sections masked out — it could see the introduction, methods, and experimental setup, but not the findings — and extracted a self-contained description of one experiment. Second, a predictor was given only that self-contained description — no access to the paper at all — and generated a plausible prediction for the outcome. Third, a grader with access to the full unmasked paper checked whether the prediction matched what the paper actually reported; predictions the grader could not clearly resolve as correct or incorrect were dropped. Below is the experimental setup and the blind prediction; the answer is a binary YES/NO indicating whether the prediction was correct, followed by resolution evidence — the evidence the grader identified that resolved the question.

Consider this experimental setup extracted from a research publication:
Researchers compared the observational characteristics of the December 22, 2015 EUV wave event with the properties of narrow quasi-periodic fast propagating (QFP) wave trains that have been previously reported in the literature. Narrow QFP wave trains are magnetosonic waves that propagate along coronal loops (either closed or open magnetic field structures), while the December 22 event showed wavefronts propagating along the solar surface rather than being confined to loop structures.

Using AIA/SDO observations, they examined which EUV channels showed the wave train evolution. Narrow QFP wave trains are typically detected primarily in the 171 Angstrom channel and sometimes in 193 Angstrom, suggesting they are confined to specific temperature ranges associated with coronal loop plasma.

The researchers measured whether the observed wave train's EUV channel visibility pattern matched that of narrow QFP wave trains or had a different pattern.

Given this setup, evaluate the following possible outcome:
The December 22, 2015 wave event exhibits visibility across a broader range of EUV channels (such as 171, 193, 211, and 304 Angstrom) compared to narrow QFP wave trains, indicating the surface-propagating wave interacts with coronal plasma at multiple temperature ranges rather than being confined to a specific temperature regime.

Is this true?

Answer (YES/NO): NO